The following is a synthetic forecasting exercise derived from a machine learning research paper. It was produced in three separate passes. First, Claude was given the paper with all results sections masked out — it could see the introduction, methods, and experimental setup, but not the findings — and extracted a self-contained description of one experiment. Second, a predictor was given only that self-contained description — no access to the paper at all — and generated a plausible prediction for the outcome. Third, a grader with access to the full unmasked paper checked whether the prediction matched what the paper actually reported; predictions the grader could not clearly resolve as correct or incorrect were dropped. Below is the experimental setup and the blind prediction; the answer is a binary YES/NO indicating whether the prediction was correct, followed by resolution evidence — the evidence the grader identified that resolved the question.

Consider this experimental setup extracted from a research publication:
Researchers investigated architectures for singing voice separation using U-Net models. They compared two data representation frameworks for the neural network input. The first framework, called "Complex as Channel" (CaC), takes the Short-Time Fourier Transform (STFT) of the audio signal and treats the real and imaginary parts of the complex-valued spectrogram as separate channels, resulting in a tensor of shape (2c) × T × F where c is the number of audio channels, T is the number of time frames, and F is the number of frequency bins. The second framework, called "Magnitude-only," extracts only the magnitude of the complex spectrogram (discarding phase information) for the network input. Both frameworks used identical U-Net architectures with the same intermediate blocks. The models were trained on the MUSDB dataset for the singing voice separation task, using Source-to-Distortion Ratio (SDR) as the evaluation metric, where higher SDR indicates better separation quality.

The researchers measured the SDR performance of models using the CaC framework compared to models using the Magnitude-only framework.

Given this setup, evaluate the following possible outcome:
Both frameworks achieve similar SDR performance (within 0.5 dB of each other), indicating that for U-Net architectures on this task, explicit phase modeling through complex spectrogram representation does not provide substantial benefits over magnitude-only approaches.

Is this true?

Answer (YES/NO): NO